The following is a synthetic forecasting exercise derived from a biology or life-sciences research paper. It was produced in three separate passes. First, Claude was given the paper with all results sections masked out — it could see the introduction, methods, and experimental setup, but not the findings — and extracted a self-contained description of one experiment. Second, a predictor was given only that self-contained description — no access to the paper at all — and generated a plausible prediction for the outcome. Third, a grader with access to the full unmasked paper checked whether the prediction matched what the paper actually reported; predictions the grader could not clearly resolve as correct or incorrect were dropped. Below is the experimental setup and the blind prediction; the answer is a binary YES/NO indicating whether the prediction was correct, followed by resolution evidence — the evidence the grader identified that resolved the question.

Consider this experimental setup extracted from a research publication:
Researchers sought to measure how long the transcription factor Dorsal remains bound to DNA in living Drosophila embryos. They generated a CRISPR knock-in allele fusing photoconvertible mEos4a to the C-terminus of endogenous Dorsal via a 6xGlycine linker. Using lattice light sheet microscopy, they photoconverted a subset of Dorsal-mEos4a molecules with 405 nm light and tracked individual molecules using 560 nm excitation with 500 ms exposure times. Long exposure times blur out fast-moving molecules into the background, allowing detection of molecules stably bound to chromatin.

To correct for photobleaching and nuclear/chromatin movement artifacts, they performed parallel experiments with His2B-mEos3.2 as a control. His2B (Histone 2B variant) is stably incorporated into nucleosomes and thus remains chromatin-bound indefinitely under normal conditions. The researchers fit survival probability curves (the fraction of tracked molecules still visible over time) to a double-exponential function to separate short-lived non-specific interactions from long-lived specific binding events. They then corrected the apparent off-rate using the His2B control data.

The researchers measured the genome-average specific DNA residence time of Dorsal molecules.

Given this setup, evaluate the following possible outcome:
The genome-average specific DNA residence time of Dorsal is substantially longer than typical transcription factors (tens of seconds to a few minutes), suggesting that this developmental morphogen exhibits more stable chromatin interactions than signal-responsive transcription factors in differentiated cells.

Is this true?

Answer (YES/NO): NO